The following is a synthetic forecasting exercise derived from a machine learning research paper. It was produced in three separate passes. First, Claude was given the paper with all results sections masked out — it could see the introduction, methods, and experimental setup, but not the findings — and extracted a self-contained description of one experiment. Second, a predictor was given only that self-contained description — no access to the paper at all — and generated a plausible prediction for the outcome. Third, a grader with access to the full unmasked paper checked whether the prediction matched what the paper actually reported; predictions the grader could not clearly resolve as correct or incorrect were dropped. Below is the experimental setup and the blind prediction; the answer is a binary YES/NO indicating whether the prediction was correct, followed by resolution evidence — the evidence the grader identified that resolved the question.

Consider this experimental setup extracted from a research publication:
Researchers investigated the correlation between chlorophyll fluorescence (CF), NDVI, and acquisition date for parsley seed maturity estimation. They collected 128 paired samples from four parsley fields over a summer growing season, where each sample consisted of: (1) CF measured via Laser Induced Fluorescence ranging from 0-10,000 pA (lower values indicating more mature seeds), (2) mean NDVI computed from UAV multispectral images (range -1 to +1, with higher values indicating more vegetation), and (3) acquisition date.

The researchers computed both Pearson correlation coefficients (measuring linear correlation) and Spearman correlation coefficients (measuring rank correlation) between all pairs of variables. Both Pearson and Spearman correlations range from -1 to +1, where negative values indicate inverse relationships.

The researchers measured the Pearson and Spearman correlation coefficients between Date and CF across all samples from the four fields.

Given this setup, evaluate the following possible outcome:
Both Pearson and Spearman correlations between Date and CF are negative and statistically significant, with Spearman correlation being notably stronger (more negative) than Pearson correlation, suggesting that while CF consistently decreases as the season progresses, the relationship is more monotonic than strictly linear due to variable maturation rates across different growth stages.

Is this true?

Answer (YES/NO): NO